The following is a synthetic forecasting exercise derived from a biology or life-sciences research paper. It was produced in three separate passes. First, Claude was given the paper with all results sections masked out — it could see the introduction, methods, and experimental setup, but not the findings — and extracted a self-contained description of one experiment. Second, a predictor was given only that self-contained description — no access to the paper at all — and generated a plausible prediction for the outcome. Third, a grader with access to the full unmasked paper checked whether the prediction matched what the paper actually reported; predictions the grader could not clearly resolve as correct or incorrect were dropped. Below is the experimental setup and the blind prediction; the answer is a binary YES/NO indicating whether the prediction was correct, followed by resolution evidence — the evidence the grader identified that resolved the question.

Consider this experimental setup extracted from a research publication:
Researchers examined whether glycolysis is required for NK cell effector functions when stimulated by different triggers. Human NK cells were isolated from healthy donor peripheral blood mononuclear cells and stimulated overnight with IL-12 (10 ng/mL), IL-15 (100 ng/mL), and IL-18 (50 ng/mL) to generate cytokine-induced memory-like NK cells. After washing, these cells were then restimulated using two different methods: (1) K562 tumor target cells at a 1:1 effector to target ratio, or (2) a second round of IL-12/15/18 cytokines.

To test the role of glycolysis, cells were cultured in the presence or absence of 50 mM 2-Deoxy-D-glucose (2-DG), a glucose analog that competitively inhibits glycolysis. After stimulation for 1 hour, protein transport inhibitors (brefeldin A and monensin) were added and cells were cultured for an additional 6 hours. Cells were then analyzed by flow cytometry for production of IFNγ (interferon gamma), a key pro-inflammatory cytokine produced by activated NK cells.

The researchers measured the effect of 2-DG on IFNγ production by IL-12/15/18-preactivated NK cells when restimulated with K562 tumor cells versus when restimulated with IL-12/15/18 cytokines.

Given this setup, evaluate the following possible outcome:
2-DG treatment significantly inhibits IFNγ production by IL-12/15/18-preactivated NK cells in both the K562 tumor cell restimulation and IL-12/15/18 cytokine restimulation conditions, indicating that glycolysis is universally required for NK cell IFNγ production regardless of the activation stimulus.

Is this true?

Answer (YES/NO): YES